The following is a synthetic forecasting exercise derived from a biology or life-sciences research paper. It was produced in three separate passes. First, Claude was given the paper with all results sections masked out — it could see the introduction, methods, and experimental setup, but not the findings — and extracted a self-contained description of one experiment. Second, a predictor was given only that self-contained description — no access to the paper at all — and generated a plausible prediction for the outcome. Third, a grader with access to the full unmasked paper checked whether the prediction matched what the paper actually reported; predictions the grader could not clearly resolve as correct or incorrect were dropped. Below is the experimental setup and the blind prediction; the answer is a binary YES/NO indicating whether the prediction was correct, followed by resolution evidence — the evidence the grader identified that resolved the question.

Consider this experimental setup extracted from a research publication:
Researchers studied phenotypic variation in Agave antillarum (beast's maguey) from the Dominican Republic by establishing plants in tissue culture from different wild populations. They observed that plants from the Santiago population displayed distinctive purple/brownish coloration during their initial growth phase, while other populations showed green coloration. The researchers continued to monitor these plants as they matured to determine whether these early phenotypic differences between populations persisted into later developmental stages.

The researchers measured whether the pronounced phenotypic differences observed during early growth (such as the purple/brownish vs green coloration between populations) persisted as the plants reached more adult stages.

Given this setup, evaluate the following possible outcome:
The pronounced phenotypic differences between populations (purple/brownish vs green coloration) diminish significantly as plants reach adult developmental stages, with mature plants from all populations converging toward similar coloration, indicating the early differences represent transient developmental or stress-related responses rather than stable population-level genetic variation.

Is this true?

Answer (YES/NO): NO